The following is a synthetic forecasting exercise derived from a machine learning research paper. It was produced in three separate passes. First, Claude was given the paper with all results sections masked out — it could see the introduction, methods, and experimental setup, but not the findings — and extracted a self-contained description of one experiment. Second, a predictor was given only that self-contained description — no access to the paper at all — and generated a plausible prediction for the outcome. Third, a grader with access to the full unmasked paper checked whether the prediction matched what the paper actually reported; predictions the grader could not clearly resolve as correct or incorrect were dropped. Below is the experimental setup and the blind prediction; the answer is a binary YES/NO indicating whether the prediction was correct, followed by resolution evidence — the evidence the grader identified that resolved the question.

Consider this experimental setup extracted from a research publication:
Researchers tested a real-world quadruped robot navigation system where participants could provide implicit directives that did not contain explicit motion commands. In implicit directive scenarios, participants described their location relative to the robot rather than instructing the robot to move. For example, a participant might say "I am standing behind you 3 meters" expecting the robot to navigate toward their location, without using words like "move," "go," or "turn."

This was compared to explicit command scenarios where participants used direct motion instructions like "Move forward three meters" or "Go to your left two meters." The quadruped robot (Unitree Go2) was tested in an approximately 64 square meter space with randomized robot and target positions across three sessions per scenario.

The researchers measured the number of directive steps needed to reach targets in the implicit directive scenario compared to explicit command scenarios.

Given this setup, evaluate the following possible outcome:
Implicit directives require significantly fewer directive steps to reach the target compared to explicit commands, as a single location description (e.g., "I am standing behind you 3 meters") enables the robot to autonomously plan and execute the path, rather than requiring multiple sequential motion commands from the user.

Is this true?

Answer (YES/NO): YES